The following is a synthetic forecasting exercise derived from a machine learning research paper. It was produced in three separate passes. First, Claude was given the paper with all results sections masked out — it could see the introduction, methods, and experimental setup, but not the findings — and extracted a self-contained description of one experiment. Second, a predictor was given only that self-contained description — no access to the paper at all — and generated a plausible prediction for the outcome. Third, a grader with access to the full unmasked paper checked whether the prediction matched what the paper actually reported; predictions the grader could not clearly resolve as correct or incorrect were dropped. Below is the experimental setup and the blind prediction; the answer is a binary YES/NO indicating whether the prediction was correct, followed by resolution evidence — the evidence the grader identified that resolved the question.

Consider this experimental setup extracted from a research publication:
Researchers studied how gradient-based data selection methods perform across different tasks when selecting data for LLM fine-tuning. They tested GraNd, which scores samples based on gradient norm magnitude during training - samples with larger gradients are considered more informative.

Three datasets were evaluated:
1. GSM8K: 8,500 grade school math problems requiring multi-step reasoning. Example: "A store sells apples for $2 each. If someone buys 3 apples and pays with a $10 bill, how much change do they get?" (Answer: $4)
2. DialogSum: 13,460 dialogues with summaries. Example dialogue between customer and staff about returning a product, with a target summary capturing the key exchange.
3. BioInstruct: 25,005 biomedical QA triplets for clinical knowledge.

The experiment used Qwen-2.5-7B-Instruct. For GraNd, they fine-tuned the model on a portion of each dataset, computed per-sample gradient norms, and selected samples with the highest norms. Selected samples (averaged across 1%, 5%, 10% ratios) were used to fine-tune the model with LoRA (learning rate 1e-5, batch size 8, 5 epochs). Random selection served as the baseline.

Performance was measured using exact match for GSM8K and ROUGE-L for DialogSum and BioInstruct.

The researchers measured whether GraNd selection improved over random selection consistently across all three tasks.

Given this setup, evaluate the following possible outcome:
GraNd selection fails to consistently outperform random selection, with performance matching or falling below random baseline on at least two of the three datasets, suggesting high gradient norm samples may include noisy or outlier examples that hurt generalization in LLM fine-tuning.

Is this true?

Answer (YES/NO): NO